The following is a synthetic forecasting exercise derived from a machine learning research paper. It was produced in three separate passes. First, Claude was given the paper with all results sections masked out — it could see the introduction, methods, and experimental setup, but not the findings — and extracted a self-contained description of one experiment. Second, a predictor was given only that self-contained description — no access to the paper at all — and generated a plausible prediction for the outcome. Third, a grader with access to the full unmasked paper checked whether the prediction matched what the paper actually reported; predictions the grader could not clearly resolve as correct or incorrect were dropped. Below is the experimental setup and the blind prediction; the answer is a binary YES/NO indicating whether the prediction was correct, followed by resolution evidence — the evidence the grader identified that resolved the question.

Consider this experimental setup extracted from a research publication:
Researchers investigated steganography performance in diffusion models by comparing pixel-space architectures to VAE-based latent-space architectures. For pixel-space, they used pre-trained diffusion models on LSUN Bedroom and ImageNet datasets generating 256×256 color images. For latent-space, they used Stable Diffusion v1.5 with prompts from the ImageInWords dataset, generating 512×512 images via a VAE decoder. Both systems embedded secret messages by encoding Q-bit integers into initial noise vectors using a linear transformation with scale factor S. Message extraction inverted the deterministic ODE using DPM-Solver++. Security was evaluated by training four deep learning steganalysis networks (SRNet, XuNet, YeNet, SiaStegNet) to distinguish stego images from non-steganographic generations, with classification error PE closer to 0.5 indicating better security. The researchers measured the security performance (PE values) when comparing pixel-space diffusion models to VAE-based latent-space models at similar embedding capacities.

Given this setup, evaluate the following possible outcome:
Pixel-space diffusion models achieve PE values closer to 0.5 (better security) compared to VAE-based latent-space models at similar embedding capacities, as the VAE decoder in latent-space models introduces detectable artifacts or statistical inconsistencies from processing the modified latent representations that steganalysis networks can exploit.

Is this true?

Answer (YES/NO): YES